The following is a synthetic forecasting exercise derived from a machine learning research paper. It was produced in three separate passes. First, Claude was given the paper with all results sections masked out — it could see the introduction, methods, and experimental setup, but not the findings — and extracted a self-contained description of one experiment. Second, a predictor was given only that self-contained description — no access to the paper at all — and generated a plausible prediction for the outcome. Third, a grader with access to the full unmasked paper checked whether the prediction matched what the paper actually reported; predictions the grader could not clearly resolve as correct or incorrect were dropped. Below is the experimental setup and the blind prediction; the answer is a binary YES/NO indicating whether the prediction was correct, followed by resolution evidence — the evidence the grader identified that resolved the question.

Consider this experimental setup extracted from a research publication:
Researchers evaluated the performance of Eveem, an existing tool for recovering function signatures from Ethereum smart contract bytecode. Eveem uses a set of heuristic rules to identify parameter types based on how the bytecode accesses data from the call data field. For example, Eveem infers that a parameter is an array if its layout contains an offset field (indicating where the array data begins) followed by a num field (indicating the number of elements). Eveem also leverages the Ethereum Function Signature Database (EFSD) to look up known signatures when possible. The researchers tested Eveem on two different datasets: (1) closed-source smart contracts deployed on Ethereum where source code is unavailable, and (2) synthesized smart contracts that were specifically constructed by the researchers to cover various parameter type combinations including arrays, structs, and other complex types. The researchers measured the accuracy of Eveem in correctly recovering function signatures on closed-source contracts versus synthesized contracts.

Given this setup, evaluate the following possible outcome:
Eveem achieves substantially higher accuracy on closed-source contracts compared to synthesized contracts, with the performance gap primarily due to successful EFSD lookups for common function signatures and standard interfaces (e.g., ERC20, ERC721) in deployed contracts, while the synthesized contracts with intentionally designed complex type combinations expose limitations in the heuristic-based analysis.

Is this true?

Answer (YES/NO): YES